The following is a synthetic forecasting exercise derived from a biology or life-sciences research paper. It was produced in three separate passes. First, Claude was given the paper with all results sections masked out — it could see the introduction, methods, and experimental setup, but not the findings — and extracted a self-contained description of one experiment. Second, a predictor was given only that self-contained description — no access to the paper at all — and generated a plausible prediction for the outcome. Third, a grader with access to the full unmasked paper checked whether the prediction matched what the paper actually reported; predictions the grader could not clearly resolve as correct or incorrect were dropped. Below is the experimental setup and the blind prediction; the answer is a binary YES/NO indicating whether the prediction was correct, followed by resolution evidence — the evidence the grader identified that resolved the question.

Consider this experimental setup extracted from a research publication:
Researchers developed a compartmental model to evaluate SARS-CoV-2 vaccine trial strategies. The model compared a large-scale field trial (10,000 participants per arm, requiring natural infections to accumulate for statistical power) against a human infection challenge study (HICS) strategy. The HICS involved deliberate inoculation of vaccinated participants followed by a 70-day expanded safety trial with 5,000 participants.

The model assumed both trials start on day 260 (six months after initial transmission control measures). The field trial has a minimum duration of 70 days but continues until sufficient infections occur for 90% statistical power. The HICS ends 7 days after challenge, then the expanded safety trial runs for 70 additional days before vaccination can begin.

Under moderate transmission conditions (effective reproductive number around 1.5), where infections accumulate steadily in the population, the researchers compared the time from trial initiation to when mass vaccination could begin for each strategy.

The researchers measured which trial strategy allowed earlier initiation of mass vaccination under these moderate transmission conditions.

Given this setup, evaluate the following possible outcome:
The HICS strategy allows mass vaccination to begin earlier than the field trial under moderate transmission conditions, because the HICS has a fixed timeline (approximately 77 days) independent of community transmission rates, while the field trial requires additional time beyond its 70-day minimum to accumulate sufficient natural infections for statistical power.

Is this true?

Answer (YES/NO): NO